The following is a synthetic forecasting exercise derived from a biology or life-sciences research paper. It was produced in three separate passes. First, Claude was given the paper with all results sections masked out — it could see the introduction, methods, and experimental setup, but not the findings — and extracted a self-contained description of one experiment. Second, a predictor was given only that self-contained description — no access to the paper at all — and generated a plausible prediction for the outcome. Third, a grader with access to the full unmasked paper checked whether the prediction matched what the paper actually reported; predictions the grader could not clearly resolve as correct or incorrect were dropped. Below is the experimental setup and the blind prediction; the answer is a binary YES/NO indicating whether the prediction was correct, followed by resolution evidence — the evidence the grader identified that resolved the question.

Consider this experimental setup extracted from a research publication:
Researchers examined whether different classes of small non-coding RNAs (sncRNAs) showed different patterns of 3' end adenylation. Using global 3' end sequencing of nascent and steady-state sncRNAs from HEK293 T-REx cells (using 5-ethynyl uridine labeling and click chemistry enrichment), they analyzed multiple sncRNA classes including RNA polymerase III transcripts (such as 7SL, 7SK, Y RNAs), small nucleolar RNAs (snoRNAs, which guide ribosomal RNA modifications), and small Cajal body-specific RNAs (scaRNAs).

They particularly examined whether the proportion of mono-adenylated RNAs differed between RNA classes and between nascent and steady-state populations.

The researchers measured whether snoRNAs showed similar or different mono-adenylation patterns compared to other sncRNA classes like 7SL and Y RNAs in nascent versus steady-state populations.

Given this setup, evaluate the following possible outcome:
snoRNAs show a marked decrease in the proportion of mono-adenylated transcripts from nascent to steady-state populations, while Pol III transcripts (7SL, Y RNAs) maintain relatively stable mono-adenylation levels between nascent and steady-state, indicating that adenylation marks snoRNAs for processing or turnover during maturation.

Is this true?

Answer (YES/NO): NO